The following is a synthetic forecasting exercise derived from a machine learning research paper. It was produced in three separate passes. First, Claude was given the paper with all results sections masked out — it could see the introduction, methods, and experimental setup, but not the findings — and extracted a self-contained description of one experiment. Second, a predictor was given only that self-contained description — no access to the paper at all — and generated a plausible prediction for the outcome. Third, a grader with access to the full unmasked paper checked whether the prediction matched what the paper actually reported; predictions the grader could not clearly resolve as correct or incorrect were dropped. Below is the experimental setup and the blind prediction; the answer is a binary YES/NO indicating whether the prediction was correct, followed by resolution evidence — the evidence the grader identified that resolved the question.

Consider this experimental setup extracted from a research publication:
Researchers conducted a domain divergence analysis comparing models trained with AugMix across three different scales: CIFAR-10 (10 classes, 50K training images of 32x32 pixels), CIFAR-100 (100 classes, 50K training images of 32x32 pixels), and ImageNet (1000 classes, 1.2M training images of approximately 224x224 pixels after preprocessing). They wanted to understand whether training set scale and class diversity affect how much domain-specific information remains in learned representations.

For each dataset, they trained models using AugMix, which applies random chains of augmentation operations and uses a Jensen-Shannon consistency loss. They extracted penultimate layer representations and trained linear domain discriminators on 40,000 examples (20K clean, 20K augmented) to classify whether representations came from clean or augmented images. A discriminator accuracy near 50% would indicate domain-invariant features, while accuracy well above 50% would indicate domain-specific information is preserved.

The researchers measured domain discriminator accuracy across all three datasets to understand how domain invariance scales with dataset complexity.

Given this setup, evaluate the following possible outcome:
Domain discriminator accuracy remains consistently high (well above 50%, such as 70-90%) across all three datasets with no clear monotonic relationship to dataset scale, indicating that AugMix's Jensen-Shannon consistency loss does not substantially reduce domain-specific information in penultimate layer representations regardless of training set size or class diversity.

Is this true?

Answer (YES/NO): NO